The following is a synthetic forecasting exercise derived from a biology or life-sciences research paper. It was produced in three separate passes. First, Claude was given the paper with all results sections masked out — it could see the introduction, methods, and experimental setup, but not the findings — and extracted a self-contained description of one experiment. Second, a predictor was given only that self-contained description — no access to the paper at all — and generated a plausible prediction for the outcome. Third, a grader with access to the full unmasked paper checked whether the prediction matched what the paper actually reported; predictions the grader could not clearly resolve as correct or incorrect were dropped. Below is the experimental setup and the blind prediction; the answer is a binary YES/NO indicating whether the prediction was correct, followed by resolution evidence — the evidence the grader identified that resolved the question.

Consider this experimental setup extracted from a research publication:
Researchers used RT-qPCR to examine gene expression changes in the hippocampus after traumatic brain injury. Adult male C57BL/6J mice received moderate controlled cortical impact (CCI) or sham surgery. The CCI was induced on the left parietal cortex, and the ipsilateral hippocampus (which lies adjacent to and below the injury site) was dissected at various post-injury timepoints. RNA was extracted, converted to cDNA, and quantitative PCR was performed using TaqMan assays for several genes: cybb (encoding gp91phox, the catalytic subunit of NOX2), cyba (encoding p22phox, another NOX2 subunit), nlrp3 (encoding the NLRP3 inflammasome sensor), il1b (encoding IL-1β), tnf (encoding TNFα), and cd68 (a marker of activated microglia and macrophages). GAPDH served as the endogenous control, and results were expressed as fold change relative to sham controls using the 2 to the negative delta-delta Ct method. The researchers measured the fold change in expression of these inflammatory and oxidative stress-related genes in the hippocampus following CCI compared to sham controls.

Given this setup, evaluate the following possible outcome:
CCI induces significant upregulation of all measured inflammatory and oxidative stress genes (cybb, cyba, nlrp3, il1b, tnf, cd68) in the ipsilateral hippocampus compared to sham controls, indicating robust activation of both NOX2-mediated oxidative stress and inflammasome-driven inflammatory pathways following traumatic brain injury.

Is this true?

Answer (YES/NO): YES